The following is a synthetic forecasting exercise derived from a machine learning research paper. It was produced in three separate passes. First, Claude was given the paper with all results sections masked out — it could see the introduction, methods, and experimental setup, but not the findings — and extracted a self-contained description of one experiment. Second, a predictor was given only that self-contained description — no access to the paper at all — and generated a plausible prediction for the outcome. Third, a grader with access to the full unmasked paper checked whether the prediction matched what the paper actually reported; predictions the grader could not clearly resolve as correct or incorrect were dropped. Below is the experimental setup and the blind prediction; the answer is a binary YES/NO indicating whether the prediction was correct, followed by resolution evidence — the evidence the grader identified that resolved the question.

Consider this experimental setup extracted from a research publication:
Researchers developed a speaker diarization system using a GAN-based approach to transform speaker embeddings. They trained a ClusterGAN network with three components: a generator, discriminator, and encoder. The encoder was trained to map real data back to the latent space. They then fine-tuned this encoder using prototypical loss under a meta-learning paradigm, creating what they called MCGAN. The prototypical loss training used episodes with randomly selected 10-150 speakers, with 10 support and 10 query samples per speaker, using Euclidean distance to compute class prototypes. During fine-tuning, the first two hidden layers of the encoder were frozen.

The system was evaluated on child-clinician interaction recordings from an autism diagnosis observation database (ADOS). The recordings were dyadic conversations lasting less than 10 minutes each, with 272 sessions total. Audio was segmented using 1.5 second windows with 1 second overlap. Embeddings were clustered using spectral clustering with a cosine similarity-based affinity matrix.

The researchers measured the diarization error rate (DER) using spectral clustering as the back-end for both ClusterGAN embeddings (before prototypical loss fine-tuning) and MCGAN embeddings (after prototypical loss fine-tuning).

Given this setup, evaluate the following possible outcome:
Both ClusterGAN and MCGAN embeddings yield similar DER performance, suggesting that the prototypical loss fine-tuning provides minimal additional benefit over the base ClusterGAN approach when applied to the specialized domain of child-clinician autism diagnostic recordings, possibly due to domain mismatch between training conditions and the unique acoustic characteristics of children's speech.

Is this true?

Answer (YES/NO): NO